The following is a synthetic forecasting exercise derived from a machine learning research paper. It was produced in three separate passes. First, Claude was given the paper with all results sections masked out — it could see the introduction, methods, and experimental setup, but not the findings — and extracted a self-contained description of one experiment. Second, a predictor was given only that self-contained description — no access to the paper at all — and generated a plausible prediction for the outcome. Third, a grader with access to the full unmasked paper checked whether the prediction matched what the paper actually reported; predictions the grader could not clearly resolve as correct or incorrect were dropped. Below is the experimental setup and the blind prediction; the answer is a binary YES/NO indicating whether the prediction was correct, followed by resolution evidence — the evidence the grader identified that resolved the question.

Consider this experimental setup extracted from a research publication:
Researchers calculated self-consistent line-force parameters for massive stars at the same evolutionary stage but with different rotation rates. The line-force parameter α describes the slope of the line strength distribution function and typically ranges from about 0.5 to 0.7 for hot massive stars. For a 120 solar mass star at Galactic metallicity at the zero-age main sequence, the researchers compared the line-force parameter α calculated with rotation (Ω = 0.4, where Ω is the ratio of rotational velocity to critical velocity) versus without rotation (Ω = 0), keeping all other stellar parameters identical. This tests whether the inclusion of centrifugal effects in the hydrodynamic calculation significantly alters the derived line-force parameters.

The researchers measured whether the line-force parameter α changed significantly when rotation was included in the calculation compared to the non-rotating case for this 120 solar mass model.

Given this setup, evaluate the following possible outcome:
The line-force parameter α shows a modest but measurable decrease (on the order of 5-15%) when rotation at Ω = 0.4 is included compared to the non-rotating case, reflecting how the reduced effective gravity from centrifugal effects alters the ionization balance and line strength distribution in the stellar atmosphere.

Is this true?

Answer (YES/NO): NO